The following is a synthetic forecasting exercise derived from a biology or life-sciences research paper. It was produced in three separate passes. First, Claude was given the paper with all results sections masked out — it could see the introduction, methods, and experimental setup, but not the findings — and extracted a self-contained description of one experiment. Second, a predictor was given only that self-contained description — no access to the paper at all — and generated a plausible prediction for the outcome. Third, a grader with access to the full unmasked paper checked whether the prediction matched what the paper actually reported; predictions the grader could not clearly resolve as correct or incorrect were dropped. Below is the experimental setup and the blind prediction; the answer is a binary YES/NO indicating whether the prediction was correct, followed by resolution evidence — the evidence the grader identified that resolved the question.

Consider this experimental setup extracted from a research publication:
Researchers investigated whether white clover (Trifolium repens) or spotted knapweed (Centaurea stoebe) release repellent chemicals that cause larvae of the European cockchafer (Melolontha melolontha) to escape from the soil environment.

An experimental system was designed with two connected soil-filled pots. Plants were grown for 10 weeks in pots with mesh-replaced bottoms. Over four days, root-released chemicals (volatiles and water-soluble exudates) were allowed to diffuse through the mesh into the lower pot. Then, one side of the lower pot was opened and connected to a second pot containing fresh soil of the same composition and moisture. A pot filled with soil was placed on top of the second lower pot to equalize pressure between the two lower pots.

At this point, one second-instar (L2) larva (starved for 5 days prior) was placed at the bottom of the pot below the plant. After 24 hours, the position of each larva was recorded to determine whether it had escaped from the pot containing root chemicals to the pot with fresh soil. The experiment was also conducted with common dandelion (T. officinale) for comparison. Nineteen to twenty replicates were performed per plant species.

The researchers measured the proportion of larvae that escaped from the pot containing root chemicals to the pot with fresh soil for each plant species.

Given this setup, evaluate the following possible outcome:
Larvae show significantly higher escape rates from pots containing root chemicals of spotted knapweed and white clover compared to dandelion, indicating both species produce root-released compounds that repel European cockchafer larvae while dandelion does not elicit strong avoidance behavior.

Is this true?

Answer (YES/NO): NO